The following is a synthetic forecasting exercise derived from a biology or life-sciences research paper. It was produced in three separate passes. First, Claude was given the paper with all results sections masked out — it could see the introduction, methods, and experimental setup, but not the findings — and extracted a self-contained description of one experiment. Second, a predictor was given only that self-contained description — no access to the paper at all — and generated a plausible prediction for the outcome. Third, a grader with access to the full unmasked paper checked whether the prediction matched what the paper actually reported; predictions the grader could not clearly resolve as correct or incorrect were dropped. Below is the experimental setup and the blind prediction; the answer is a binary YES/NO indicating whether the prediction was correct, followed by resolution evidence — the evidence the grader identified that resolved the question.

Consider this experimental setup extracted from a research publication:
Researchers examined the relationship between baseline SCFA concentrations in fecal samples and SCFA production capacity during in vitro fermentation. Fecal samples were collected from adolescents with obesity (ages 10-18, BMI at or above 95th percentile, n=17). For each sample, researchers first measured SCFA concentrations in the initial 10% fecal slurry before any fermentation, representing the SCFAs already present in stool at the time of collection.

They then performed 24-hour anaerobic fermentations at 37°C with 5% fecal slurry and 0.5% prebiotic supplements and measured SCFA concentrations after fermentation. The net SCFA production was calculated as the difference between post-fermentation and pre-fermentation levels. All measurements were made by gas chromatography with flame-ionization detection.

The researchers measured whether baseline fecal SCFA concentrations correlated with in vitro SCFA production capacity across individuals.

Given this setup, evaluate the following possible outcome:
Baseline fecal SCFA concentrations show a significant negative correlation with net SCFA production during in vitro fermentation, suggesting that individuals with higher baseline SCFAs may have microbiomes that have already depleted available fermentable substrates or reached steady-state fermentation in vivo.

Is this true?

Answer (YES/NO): YES